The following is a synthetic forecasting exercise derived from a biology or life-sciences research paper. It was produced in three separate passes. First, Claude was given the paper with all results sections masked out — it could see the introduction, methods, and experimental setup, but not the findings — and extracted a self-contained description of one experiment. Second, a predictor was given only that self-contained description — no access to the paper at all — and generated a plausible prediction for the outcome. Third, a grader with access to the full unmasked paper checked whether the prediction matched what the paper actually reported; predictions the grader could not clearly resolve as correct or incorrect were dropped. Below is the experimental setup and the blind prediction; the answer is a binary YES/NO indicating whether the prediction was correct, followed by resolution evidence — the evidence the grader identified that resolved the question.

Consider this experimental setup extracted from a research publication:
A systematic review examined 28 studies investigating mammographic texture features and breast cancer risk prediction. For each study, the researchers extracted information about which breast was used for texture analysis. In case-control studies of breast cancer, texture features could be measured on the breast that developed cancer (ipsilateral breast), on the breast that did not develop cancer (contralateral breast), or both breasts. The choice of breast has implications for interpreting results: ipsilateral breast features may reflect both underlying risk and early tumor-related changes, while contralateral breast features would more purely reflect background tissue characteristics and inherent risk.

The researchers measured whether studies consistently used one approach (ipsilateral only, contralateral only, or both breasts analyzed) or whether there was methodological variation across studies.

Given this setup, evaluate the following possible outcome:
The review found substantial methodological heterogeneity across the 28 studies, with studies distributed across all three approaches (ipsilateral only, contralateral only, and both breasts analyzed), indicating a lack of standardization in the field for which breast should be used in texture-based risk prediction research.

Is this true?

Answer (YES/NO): NO